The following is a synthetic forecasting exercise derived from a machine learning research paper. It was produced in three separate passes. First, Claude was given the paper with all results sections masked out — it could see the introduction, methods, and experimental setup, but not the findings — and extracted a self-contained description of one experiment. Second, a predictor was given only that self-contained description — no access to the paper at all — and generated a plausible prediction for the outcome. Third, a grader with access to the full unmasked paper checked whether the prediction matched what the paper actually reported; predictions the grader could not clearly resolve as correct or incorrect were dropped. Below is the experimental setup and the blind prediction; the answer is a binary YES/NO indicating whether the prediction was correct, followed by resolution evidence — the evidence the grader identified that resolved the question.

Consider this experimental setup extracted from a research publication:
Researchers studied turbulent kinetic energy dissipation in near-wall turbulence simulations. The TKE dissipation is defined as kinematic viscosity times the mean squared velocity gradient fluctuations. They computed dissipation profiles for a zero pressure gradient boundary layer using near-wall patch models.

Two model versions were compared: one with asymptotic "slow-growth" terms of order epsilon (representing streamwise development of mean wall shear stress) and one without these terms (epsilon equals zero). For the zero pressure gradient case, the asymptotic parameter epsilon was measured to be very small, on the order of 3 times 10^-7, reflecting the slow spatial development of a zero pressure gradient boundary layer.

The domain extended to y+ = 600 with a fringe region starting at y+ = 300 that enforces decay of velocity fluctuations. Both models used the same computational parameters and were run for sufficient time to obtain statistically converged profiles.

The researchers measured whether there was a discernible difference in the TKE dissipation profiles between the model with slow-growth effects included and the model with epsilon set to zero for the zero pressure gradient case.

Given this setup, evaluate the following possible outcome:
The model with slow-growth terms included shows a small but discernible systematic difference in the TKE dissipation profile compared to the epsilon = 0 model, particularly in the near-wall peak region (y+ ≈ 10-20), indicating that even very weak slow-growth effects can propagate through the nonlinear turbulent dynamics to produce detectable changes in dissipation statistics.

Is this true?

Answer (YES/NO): NO